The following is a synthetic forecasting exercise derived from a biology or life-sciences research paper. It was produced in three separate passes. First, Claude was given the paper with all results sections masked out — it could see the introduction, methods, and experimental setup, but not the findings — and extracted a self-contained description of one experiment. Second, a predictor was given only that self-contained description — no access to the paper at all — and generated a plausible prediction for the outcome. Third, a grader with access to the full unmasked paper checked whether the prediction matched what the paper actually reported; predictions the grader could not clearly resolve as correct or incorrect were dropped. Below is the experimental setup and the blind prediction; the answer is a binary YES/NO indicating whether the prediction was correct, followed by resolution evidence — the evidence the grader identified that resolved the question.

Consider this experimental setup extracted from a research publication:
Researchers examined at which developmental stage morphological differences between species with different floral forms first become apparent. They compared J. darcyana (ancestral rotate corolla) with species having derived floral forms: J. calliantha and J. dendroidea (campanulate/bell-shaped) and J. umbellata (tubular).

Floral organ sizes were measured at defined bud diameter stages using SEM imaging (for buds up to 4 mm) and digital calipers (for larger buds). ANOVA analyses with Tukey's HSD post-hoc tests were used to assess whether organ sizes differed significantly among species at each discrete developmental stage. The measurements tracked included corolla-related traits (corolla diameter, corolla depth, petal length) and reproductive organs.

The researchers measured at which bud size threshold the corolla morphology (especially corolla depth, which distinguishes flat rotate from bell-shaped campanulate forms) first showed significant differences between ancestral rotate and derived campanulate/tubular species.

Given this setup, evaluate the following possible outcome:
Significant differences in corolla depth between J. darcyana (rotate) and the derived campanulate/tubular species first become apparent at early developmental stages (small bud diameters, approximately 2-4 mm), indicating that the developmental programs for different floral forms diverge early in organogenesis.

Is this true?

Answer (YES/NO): NO